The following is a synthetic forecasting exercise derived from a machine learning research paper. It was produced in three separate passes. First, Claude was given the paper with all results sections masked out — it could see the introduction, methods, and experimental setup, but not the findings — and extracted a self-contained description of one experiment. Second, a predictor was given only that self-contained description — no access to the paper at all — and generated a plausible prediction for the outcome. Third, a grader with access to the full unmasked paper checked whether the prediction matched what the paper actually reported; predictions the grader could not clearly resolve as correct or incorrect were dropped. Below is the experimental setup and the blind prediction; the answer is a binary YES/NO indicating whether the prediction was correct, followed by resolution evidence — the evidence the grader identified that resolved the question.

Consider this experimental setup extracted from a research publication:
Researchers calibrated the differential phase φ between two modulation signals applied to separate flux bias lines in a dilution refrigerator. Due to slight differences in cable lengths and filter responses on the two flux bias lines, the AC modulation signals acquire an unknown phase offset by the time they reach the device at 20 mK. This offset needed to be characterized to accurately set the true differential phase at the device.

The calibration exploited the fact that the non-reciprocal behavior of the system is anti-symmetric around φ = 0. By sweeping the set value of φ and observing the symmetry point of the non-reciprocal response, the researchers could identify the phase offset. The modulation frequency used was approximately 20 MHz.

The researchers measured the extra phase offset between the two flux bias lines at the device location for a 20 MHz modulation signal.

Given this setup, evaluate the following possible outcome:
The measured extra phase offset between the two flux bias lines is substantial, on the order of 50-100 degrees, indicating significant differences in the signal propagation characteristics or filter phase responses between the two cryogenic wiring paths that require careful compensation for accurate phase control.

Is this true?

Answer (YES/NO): NO